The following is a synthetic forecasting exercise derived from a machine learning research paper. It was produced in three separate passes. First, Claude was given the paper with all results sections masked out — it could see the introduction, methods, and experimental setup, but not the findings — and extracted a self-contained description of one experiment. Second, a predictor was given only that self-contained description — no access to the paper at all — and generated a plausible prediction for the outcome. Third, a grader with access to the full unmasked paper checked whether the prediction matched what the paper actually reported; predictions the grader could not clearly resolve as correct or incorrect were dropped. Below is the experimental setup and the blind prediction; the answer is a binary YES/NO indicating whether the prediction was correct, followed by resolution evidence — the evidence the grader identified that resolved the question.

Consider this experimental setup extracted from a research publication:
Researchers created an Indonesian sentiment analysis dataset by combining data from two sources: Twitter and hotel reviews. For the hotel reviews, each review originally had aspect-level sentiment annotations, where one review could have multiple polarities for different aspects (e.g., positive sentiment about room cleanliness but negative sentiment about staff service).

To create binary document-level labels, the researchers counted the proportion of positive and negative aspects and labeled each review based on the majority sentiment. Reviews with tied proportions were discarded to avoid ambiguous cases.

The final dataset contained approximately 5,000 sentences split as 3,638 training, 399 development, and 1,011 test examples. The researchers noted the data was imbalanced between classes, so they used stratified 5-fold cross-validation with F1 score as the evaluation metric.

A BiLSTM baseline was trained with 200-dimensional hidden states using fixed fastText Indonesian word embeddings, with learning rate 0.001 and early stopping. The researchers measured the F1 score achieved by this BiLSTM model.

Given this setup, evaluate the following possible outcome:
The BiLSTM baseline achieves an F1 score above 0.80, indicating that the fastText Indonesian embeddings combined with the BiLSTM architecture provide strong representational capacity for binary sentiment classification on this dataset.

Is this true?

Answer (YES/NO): NO